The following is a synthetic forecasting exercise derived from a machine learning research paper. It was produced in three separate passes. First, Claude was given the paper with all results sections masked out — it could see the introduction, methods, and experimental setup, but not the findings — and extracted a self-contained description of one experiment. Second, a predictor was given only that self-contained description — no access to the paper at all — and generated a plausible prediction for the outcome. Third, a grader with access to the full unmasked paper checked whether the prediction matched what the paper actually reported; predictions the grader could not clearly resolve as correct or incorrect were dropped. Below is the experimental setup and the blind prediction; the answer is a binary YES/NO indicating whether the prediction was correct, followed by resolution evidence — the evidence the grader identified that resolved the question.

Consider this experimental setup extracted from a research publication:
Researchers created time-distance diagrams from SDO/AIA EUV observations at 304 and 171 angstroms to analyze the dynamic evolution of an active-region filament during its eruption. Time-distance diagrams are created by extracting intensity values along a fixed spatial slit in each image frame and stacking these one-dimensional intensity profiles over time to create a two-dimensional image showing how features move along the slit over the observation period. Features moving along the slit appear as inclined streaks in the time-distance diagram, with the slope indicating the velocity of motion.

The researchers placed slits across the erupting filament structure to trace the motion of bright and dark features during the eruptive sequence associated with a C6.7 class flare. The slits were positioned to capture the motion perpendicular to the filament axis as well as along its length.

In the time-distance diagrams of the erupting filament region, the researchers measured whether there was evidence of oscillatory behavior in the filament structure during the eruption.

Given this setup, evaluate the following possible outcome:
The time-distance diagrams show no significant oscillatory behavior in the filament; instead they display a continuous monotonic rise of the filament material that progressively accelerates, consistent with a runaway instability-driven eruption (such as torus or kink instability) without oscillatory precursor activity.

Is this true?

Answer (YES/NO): NO